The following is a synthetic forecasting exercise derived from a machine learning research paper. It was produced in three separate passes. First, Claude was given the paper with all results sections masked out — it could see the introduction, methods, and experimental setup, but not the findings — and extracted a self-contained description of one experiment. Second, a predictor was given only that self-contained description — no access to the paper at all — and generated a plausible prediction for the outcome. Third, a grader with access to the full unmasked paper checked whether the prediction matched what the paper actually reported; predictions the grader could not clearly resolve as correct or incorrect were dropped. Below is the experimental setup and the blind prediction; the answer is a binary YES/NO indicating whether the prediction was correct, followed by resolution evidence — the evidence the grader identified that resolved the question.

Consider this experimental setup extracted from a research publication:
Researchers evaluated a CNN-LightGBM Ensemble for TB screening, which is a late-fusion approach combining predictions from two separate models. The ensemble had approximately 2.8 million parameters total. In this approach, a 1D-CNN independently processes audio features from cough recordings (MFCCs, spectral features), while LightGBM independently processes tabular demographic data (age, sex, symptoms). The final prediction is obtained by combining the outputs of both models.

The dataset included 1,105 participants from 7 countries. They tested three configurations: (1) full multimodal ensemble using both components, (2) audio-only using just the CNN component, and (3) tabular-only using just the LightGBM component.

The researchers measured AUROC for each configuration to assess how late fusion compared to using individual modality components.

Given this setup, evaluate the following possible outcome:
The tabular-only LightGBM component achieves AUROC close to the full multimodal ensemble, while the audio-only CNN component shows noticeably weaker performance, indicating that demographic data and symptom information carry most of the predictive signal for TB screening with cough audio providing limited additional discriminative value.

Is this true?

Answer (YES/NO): YES